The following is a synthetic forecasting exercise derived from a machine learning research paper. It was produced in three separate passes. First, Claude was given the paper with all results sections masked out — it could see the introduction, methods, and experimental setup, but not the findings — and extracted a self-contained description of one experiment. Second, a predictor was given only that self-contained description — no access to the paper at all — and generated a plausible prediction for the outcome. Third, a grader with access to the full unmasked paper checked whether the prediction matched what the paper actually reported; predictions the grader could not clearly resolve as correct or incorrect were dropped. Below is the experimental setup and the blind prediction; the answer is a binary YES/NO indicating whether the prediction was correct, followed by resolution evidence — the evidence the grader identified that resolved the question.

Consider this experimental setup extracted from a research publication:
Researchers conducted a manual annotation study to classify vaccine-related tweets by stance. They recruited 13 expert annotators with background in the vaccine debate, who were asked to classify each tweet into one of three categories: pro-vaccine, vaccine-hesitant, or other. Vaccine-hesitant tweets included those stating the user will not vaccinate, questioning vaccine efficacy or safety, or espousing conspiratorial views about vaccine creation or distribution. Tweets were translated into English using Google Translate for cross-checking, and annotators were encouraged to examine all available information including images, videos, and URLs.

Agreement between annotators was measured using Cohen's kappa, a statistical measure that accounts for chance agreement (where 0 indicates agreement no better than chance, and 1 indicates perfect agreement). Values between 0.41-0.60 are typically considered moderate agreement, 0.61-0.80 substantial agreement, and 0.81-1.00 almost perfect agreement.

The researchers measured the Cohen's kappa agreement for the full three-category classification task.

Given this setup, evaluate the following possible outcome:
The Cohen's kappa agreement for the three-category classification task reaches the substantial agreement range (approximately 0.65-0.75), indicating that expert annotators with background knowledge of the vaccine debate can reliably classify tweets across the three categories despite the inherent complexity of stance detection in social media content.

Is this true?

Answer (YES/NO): NO